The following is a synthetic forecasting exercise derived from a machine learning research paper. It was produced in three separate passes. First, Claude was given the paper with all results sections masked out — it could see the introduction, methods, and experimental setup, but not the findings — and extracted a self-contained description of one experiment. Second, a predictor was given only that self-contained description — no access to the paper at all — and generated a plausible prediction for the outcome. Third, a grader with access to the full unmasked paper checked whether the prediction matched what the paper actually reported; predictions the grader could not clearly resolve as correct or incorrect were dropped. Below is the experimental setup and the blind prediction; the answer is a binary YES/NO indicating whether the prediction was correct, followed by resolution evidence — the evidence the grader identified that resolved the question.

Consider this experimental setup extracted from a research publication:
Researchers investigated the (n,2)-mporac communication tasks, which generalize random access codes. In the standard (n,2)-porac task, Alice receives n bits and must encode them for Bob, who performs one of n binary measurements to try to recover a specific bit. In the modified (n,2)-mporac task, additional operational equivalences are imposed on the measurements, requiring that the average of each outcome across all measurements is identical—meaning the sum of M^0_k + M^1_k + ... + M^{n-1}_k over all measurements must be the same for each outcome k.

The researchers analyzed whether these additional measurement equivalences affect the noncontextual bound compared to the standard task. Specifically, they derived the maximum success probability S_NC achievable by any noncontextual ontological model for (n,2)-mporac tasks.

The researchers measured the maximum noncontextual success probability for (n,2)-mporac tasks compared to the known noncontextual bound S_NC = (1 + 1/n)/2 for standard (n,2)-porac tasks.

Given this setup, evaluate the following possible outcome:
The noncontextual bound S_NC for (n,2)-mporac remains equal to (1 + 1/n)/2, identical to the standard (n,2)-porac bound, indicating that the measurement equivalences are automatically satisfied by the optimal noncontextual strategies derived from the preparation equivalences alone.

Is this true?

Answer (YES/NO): YES